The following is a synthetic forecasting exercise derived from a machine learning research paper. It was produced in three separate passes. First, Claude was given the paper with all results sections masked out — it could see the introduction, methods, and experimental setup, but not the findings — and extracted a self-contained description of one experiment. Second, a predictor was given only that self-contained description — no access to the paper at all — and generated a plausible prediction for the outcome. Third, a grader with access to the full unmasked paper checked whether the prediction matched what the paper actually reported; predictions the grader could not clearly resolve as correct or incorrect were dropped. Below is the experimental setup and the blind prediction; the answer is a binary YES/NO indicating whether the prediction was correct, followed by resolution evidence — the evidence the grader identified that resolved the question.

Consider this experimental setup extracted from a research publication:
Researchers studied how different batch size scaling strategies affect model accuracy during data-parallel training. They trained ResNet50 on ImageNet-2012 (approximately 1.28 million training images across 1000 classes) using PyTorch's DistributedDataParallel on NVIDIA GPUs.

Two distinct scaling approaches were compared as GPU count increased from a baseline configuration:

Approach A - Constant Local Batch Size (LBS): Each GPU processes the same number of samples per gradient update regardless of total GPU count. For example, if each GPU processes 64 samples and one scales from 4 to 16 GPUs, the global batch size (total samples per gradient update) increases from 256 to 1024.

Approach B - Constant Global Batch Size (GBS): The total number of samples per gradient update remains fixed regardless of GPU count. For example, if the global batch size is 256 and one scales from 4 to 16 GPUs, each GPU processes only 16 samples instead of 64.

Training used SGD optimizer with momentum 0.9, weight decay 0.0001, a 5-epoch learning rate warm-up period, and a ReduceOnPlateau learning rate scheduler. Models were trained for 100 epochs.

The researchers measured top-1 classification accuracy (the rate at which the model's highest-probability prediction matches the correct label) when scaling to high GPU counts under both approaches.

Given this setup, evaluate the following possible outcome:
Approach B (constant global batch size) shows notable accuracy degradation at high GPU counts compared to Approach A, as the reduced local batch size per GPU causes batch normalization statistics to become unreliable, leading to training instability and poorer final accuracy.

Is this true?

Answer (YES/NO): NO